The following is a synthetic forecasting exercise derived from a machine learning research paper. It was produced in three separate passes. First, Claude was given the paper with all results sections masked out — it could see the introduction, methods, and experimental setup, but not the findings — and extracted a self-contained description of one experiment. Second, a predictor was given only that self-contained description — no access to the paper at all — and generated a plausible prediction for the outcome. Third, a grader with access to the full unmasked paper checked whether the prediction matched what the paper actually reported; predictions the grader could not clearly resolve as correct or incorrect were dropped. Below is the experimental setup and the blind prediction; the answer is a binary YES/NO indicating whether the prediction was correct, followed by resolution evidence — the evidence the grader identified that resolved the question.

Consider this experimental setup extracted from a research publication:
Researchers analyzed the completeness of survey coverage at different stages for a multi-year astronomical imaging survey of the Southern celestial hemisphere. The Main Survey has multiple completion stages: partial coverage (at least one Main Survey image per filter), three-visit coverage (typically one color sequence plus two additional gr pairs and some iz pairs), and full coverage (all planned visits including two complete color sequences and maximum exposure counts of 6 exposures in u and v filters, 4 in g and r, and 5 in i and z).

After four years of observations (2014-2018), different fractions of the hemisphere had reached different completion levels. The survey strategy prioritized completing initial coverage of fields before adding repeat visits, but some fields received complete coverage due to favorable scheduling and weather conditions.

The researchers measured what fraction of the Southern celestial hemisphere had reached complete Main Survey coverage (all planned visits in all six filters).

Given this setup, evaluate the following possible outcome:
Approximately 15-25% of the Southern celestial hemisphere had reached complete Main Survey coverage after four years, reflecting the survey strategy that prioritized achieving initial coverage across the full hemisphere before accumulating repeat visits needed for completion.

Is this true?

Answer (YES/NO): NO